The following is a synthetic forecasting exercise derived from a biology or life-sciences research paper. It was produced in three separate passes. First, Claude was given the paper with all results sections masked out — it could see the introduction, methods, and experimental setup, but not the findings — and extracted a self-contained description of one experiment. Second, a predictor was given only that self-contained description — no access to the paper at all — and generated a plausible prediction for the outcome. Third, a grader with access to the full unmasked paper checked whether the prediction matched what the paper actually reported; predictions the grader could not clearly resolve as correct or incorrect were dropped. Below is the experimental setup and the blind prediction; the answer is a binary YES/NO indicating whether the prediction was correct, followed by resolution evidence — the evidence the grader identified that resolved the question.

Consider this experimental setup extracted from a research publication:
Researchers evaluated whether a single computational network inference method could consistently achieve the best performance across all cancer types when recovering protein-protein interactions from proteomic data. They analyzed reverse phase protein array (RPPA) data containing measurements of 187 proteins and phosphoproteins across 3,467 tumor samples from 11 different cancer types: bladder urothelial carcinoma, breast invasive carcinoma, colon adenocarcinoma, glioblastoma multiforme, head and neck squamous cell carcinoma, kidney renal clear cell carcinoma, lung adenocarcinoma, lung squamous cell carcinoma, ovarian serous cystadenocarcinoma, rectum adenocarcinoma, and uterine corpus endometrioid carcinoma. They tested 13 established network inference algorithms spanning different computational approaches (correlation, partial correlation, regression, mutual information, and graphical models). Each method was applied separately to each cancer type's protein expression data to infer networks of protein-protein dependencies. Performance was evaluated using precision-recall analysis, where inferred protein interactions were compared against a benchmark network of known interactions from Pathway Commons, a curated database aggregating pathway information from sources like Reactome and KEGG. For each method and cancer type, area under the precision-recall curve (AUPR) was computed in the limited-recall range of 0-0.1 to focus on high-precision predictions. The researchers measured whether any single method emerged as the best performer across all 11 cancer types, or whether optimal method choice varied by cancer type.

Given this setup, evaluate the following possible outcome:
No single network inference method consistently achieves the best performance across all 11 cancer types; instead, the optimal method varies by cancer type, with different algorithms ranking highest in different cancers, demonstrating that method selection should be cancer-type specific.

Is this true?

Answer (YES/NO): YES